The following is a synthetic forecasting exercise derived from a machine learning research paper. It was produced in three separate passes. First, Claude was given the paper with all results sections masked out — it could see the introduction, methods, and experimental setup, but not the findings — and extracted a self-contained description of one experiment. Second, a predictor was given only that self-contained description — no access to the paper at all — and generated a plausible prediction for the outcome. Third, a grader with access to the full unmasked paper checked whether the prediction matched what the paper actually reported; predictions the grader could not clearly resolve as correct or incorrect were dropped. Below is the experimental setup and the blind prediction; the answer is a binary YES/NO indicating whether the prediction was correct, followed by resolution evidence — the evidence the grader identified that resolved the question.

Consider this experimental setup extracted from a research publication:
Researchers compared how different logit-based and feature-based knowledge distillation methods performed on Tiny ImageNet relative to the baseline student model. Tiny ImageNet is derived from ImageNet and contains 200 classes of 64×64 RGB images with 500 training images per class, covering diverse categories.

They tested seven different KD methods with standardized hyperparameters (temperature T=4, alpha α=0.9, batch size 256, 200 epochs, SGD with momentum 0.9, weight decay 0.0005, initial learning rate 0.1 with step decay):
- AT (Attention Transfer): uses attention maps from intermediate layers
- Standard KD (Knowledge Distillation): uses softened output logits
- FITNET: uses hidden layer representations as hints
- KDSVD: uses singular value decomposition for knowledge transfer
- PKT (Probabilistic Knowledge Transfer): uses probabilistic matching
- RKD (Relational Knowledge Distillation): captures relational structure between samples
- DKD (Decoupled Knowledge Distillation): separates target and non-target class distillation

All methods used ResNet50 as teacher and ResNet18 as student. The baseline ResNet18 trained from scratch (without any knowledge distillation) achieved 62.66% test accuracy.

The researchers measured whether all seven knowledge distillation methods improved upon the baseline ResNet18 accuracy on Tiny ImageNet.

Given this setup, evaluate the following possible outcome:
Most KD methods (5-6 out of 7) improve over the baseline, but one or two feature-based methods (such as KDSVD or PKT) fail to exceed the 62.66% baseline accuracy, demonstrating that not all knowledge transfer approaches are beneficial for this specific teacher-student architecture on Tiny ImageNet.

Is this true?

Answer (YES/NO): NO